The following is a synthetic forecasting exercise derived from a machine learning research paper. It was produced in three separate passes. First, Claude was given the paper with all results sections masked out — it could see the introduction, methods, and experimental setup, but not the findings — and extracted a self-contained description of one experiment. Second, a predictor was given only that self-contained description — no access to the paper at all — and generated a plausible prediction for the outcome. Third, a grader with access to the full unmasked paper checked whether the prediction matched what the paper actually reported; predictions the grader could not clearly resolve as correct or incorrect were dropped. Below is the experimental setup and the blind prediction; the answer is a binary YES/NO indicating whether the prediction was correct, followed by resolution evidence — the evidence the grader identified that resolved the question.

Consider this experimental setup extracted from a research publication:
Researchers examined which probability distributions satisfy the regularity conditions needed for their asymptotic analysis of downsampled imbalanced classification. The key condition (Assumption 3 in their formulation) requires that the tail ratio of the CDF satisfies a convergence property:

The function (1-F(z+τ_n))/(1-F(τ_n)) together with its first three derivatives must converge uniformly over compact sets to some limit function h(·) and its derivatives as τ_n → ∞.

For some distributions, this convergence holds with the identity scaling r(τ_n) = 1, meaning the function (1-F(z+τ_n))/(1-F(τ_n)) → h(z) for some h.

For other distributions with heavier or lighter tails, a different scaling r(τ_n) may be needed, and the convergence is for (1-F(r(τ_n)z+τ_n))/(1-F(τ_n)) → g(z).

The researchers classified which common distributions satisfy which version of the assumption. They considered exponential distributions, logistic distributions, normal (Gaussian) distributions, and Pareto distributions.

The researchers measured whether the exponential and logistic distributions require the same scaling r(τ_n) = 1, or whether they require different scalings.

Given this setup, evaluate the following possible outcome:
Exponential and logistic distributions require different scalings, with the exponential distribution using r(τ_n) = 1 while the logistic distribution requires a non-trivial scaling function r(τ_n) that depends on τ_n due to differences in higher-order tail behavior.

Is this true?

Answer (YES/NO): NO